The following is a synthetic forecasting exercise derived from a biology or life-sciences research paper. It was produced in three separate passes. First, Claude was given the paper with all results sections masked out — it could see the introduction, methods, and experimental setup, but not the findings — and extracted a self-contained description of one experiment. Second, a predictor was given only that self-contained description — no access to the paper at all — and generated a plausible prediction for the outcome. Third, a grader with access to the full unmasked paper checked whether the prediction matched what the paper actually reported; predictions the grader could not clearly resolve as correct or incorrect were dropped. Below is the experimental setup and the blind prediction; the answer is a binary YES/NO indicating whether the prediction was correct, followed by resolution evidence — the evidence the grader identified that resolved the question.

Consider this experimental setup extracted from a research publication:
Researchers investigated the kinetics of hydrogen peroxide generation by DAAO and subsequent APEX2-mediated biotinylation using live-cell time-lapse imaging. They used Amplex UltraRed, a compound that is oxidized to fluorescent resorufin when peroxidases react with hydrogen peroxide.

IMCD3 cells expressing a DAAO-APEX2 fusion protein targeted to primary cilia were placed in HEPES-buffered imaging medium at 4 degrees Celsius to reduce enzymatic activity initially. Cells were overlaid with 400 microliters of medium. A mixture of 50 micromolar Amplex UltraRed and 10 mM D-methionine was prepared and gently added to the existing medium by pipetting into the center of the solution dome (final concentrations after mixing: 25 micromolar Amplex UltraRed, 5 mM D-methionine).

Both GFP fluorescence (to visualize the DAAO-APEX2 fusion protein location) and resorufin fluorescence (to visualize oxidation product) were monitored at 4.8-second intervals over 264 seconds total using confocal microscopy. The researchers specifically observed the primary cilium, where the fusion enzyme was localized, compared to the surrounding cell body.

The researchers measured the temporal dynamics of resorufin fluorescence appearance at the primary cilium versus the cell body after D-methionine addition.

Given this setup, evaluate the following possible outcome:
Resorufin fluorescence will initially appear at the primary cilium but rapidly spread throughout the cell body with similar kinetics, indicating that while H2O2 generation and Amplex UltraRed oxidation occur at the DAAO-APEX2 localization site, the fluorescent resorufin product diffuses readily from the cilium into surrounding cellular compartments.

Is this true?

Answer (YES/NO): NO